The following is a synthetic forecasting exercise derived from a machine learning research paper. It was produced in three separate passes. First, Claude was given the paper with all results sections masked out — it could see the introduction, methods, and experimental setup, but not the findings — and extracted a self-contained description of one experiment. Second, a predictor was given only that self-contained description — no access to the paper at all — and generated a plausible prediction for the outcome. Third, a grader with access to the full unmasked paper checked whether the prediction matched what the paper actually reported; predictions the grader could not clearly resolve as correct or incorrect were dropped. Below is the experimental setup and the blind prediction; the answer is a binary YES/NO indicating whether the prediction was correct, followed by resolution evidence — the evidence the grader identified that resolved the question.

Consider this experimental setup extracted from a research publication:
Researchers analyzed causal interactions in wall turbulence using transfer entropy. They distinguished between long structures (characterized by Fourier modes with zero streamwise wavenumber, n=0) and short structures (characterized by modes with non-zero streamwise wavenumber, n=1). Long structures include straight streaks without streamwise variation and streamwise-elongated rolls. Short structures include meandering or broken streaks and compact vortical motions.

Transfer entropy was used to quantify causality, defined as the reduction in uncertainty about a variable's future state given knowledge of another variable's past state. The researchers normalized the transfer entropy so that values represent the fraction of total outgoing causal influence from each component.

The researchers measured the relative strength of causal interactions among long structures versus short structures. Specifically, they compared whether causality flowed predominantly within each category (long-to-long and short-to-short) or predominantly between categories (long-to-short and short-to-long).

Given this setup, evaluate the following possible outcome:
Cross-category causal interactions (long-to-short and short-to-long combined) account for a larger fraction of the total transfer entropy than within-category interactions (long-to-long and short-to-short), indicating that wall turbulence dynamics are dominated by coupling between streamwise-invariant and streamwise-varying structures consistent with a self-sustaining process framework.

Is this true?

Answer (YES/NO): NO